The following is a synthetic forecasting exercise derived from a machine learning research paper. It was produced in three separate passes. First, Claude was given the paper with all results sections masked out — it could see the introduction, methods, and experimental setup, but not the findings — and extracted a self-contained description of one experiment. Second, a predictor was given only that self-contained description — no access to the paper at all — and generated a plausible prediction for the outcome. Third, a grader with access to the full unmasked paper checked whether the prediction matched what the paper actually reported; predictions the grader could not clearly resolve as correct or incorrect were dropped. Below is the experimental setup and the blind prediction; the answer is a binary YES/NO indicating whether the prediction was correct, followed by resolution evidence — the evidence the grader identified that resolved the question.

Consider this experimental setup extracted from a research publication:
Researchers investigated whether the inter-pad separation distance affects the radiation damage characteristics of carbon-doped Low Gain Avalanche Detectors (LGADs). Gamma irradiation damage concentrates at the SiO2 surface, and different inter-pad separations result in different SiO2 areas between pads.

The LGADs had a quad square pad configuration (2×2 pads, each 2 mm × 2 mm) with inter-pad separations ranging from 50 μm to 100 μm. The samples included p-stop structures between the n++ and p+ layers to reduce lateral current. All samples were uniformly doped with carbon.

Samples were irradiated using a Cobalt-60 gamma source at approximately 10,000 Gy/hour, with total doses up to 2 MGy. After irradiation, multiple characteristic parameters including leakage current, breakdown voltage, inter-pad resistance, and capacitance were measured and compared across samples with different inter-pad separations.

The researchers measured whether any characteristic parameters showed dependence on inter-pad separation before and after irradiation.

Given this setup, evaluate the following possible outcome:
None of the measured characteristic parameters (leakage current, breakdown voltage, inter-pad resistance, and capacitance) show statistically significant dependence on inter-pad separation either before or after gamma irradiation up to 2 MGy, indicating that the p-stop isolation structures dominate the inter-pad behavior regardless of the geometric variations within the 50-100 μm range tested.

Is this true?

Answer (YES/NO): YES